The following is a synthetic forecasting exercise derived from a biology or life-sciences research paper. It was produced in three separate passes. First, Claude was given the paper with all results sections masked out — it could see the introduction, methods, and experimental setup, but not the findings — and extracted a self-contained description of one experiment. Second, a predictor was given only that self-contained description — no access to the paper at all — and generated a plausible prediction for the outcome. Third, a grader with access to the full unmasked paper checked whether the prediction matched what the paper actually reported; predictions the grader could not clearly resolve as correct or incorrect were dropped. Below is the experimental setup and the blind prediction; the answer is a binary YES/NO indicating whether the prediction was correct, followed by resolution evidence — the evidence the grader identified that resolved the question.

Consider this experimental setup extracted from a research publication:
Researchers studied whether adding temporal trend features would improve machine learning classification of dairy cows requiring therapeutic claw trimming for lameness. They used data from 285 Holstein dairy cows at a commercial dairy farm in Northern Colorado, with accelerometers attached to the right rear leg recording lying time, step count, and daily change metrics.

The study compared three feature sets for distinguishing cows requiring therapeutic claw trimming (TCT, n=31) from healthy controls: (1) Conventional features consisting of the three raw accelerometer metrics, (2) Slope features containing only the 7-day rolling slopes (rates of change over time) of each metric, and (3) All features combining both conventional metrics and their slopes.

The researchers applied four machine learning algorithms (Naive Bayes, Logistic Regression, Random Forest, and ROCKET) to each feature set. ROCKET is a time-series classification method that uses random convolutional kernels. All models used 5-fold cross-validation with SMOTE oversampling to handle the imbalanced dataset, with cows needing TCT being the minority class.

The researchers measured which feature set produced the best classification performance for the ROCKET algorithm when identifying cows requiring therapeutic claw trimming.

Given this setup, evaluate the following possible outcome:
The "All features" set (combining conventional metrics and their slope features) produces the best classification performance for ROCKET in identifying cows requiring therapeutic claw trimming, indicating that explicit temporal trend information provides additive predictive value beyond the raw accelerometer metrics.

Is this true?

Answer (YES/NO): YES